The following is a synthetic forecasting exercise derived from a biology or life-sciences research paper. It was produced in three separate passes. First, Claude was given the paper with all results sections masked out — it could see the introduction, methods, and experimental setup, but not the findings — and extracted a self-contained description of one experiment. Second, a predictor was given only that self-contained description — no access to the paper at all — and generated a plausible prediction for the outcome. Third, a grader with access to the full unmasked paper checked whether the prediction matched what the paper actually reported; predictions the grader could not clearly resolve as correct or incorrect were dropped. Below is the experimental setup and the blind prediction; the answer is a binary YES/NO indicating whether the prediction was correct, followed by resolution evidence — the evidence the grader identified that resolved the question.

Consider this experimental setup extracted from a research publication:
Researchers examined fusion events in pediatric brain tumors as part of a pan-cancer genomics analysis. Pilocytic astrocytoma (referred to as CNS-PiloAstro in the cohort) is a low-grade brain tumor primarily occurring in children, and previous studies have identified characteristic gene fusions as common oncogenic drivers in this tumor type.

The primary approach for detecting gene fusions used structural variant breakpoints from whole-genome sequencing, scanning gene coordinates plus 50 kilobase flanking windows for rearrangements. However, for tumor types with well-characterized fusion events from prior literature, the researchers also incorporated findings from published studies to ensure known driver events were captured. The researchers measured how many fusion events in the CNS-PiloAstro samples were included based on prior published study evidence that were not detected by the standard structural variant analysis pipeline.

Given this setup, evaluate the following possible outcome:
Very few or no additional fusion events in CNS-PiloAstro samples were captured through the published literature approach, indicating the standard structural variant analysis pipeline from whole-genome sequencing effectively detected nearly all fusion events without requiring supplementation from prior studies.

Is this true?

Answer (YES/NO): NO